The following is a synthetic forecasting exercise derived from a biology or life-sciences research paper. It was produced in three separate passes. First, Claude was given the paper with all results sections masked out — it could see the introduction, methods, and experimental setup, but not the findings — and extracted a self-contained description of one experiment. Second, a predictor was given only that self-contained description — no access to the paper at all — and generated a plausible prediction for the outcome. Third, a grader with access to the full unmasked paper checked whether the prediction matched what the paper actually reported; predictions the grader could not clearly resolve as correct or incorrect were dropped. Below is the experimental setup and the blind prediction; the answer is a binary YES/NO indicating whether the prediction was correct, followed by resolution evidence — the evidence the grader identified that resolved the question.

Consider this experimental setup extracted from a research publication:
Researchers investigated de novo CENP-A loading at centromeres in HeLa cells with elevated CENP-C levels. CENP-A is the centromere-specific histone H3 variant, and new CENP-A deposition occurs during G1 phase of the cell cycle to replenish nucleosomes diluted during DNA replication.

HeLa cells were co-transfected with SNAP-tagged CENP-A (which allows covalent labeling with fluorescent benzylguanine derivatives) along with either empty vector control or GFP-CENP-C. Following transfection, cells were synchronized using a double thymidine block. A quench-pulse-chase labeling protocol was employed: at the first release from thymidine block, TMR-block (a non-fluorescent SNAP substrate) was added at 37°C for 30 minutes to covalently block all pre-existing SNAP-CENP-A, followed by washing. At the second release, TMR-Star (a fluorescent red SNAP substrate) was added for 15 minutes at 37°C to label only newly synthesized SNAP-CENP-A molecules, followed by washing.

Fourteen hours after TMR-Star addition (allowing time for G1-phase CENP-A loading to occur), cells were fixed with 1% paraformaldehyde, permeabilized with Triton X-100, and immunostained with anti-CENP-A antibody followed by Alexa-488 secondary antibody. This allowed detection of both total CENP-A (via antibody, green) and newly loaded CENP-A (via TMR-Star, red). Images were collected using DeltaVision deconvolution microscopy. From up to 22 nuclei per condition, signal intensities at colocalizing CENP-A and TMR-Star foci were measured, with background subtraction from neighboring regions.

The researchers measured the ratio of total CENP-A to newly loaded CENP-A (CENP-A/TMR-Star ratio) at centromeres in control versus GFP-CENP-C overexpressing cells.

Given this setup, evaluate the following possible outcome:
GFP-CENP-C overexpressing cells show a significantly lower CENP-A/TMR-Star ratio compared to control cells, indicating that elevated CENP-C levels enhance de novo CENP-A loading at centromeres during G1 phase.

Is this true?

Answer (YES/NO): NO